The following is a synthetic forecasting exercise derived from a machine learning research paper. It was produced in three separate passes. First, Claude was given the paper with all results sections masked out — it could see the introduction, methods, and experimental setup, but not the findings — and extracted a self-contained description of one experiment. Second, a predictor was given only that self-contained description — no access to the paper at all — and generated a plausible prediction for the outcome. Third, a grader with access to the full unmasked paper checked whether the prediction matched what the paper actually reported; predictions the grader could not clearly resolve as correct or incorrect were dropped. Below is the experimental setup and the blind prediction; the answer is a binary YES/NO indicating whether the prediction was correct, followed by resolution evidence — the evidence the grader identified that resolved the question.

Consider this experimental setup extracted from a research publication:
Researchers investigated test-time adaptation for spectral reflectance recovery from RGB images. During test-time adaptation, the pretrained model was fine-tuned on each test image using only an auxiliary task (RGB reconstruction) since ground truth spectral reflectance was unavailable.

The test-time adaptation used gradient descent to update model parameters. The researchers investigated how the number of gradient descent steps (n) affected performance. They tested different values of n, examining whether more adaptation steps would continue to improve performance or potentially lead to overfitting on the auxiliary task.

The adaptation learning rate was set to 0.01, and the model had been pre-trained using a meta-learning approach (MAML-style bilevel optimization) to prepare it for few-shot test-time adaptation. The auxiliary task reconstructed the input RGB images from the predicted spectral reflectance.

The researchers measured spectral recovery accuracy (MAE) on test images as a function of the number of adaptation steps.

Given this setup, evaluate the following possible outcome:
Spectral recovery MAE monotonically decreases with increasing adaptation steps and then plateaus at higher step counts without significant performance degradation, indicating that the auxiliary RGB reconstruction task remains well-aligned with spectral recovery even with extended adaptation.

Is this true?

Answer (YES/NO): NO